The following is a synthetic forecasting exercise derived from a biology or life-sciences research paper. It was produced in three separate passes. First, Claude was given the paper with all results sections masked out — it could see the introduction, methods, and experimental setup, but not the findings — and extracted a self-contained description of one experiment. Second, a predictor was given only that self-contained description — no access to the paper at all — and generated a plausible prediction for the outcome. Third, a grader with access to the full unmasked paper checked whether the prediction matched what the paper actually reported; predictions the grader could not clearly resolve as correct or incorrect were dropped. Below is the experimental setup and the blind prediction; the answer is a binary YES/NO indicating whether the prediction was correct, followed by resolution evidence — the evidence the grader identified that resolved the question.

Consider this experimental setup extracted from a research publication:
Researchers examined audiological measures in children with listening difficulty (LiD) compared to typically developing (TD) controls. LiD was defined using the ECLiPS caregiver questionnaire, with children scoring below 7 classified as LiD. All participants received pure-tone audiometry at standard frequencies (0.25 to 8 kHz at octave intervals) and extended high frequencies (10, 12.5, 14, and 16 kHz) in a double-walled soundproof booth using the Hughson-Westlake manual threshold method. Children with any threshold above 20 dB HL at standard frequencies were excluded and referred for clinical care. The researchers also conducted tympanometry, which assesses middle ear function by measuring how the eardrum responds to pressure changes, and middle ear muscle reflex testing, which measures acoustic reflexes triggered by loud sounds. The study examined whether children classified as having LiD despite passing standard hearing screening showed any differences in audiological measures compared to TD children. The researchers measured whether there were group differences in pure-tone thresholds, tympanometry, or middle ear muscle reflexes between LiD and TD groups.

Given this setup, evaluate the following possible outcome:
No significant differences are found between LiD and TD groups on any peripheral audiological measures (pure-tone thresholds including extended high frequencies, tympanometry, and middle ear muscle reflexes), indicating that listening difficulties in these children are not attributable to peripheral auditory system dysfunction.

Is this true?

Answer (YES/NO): YES